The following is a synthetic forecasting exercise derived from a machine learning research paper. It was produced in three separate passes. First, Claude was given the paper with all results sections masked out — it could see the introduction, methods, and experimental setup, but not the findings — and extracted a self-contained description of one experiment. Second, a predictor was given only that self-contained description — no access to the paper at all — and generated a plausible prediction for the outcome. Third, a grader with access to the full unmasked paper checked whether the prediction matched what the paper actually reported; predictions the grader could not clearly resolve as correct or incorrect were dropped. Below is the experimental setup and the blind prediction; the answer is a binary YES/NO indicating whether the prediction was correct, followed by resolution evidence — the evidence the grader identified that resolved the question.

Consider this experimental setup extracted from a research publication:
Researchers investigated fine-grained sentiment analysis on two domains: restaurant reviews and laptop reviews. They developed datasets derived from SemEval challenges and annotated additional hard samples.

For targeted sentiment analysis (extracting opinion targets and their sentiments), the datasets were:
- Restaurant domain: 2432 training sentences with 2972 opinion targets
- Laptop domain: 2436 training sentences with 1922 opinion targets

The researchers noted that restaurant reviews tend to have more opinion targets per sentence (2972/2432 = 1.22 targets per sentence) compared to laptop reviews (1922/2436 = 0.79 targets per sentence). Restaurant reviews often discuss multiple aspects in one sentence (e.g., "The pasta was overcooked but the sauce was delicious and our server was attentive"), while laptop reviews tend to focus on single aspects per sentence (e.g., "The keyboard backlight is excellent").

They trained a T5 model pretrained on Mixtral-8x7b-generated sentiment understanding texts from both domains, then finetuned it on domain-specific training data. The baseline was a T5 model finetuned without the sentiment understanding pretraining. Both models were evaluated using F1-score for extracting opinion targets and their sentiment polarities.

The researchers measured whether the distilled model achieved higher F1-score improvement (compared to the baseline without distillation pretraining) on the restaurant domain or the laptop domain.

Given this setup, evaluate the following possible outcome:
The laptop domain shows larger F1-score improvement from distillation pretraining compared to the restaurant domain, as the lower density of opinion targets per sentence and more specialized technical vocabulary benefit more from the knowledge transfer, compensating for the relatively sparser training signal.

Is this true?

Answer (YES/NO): YES